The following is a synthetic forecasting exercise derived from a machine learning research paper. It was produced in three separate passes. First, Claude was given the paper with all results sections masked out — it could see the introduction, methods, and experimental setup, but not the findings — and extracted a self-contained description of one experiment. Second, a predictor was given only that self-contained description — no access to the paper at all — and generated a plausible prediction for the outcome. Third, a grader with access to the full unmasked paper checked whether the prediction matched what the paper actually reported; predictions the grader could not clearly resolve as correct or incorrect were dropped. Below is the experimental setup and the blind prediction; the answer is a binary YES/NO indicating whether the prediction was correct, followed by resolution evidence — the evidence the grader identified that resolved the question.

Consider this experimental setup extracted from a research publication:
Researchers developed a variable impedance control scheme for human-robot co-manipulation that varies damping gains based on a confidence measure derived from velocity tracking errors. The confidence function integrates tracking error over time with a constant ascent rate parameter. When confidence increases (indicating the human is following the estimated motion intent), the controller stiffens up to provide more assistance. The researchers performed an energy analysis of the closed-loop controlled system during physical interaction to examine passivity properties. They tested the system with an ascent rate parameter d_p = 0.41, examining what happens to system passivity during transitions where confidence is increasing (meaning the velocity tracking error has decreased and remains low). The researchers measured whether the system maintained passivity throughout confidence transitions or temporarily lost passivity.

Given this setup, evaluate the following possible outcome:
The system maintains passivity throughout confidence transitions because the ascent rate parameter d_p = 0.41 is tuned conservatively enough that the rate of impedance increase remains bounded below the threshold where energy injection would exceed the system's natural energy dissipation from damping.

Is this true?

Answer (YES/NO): NO